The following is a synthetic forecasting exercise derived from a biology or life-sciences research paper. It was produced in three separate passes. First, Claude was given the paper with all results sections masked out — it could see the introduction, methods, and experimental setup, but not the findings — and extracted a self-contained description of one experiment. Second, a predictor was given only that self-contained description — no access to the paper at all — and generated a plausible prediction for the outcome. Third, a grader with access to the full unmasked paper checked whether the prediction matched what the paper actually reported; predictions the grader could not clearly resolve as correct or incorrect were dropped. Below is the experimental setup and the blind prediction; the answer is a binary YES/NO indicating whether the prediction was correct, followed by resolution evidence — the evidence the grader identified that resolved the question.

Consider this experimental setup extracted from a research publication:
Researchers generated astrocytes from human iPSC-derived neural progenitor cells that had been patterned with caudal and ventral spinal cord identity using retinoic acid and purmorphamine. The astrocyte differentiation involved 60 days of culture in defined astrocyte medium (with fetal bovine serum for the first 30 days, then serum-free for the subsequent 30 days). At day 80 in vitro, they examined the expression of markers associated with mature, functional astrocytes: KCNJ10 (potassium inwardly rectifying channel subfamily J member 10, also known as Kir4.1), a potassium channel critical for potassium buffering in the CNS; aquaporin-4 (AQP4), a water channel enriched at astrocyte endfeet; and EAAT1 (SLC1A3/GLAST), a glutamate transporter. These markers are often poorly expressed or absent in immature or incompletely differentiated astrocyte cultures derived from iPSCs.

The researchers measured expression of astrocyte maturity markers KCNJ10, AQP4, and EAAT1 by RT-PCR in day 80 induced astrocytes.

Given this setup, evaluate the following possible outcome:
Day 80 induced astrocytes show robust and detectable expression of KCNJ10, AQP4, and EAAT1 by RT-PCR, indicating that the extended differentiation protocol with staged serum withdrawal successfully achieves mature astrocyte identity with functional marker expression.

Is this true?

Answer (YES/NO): NO